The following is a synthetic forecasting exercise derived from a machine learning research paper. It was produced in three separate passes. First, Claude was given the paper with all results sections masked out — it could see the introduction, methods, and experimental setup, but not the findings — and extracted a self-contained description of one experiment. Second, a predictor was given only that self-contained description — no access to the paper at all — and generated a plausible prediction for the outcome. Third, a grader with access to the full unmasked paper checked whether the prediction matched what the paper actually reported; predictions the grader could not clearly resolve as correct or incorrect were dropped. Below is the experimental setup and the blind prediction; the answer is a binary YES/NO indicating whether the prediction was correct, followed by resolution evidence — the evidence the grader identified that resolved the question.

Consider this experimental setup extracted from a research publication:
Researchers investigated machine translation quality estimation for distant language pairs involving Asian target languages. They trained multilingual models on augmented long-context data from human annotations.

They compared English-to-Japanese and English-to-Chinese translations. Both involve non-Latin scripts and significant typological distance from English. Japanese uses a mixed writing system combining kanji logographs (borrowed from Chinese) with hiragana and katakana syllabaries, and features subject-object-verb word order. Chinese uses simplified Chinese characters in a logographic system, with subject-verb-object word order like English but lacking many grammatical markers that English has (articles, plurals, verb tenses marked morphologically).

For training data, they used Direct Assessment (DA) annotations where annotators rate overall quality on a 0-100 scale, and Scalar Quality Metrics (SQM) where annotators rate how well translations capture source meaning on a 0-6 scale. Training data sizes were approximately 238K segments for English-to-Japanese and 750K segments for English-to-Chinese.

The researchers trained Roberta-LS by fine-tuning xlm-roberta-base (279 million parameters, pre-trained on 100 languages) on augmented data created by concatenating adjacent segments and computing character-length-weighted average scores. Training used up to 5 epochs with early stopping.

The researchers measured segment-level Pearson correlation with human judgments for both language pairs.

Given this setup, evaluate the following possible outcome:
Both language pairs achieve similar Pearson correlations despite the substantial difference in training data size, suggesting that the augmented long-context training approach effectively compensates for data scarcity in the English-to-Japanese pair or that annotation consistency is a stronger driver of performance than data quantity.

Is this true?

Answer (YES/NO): YES